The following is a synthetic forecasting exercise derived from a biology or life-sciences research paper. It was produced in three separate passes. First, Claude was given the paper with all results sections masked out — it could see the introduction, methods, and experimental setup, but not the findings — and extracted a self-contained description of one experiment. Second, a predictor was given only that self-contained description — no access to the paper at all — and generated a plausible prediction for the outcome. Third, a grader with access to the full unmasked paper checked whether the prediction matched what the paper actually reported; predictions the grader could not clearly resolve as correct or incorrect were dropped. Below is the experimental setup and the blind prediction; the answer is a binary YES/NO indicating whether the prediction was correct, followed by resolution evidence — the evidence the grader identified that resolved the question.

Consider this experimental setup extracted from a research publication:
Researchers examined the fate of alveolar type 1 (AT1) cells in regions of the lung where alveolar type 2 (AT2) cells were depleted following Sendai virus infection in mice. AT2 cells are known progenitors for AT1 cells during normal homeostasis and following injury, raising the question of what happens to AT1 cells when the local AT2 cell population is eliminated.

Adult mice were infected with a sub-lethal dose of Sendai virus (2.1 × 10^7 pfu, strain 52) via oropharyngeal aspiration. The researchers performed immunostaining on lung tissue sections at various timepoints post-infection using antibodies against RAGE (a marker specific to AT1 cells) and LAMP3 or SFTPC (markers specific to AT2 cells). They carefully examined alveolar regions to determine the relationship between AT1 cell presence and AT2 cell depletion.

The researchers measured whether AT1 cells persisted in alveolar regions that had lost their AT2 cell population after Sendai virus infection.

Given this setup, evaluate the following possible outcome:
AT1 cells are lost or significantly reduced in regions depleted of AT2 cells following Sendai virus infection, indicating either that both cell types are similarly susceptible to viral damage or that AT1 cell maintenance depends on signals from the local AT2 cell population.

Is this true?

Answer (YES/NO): NO